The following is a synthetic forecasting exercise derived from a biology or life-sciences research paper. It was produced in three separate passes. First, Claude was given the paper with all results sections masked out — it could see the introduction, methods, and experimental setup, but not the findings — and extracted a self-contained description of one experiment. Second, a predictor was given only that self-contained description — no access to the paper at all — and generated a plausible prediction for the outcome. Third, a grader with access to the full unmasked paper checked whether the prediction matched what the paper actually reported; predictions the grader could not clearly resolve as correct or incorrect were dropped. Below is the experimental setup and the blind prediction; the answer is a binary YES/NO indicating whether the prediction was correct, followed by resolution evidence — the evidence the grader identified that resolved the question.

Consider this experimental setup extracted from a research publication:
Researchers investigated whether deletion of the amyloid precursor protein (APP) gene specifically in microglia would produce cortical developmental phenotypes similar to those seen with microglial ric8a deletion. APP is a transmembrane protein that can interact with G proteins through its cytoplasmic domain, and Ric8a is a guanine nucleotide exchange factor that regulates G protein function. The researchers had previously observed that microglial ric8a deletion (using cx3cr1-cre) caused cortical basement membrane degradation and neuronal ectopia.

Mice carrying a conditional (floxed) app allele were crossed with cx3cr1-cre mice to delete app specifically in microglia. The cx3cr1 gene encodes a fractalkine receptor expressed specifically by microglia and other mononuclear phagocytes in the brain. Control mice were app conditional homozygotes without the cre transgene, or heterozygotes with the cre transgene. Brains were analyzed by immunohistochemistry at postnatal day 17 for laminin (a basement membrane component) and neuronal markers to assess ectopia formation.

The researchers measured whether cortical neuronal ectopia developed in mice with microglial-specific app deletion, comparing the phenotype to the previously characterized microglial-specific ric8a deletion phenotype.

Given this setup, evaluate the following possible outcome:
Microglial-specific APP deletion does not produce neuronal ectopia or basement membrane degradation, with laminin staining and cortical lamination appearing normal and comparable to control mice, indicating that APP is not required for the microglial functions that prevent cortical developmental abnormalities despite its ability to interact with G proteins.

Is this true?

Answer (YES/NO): NO